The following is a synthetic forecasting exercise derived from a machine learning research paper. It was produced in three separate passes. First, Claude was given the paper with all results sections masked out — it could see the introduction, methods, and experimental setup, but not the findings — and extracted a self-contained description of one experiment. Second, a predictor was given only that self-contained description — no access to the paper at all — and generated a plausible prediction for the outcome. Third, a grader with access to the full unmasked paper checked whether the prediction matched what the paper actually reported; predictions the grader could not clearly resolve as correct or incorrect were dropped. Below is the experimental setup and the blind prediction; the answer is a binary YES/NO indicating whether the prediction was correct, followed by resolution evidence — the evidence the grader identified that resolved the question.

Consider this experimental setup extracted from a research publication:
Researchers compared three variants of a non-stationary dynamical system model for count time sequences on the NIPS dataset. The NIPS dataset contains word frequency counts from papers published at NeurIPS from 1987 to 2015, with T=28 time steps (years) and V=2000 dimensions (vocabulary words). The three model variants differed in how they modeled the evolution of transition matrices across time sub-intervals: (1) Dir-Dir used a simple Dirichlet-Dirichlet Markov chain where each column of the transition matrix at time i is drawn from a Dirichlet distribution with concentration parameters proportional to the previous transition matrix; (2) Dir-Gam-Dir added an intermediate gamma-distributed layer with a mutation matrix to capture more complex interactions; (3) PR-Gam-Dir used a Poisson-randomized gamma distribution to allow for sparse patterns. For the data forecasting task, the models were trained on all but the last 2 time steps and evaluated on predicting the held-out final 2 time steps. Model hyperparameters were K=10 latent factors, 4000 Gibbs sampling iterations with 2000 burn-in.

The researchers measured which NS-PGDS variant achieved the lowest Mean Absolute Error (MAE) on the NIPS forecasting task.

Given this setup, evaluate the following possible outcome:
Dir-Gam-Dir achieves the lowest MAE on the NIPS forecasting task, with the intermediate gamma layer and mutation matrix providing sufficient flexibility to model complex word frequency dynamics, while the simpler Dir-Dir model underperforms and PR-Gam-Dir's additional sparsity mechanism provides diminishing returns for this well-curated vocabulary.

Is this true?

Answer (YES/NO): NO